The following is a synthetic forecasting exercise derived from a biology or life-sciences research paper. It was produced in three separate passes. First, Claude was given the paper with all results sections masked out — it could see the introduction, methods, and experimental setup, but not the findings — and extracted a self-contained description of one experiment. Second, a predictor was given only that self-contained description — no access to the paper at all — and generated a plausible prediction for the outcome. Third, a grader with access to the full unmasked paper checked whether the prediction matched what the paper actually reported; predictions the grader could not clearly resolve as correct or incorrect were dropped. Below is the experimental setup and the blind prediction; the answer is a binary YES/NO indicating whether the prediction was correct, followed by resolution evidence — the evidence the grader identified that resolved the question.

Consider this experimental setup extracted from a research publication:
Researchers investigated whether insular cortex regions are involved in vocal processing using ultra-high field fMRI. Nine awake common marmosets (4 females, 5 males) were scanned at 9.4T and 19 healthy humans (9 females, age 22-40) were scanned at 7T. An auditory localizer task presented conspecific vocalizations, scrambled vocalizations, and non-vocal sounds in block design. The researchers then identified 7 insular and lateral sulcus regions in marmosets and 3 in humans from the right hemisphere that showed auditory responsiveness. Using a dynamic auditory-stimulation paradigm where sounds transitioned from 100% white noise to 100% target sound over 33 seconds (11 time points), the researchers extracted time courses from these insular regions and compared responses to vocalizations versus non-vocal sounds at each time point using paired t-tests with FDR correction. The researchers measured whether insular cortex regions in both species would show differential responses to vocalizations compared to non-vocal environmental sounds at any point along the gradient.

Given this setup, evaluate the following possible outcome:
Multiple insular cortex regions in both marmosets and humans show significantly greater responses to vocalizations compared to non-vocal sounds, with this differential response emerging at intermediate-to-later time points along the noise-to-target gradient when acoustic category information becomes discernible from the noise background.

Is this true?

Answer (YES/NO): NO